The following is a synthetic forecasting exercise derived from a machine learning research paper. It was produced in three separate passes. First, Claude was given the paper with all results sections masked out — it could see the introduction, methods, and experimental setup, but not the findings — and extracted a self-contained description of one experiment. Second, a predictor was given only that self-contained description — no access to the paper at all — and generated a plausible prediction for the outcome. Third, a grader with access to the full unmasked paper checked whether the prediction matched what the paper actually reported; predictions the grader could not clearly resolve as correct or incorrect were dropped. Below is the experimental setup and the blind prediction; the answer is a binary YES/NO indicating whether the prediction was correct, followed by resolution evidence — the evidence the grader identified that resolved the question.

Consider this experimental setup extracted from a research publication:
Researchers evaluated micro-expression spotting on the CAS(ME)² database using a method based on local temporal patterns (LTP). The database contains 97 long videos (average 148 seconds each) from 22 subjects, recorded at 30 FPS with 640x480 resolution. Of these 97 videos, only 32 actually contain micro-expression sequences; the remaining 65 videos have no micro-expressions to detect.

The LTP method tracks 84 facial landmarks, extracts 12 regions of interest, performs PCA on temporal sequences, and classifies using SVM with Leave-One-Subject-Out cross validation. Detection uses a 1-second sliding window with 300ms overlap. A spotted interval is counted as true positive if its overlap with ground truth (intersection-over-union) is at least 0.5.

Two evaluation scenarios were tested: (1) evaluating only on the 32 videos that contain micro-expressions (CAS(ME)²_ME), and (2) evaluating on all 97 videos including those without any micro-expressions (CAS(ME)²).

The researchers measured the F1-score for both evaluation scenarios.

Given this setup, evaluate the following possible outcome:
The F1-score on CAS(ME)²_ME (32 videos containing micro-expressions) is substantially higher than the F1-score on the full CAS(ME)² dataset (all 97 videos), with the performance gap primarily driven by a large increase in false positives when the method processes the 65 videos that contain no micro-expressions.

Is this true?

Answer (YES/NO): YES